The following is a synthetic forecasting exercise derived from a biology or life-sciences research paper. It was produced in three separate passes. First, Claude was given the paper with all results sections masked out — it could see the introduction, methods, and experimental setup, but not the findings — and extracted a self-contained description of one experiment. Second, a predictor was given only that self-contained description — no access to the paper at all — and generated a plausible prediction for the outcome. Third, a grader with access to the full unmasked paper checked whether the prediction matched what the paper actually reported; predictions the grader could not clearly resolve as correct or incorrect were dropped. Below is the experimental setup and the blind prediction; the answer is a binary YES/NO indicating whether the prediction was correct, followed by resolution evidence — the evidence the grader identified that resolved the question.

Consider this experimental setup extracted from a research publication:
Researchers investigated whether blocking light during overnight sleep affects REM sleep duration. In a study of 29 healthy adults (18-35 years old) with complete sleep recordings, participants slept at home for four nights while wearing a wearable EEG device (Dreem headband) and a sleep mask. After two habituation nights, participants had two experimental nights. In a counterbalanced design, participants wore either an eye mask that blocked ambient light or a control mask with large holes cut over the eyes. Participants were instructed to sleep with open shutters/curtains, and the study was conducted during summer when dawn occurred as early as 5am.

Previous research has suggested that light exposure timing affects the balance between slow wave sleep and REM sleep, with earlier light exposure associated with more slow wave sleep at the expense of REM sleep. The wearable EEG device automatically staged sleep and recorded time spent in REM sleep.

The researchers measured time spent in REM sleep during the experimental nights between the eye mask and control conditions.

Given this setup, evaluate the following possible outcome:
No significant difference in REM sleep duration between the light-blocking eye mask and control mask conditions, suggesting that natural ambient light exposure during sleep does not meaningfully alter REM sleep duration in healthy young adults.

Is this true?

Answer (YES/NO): YES